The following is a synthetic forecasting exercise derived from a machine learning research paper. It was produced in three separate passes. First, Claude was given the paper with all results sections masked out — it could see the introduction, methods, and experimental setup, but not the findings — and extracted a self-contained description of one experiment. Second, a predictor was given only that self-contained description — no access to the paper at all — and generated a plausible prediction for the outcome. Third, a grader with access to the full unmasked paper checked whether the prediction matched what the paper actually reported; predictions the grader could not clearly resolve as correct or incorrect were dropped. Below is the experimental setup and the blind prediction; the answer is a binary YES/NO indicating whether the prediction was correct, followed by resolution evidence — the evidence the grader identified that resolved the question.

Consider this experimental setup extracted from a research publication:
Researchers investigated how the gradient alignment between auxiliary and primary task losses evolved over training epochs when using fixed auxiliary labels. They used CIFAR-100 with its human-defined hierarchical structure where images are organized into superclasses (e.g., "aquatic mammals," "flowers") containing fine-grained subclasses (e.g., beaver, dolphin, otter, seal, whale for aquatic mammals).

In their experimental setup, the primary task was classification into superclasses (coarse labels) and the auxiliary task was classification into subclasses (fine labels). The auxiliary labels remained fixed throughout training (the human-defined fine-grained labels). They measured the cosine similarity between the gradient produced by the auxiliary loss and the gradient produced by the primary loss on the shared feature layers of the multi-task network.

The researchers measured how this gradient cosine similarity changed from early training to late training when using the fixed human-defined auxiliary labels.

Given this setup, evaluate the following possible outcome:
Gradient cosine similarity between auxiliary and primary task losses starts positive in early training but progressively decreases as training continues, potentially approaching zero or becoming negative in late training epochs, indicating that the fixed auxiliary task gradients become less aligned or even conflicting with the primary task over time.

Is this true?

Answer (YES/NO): YES